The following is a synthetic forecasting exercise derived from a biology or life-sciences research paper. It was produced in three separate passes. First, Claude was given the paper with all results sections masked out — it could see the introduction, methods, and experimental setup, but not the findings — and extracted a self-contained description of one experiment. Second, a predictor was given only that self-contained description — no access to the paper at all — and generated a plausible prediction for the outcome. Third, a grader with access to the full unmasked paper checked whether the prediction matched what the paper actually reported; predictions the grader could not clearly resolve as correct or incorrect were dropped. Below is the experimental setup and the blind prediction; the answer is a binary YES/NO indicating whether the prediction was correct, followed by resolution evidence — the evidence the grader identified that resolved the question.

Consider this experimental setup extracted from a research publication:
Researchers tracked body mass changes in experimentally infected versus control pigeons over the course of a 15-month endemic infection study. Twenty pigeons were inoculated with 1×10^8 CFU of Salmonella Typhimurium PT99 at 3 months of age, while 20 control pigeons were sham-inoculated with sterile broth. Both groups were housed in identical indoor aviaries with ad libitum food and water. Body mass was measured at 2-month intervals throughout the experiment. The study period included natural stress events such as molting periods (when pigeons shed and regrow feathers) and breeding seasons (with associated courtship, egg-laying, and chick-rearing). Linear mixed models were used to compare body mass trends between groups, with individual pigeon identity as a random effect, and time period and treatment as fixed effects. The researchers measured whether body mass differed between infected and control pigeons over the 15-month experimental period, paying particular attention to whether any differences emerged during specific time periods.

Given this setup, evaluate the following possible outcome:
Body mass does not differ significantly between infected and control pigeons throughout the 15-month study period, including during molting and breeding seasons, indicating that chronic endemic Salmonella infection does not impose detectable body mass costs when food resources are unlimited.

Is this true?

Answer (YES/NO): NO